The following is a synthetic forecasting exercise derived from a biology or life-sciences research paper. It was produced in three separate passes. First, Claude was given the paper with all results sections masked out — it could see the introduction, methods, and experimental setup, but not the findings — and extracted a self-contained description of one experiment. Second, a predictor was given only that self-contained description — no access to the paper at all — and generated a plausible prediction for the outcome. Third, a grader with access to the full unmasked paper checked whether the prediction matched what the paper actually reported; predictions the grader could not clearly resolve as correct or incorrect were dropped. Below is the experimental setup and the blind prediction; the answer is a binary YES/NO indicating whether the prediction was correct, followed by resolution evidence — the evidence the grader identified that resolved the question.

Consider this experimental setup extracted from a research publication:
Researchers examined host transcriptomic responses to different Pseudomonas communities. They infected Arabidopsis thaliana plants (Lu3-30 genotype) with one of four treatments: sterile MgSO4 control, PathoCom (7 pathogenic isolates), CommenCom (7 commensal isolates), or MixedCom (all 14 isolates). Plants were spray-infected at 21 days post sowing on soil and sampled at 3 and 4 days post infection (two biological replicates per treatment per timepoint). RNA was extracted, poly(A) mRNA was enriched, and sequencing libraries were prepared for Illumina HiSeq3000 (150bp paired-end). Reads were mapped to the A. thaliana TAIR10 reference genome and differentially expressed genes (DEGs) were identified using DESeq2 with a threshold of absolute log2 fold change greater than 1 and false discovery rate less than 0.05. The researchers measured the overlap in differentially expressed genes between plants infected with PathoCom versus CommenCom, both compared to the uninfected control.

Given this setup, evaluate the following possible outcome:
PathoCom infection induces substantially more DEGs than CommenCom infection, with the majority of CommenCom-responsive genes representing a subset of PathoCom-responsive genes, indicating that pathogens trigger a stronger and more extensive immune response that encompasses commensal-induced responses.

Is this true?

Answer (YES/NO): NO